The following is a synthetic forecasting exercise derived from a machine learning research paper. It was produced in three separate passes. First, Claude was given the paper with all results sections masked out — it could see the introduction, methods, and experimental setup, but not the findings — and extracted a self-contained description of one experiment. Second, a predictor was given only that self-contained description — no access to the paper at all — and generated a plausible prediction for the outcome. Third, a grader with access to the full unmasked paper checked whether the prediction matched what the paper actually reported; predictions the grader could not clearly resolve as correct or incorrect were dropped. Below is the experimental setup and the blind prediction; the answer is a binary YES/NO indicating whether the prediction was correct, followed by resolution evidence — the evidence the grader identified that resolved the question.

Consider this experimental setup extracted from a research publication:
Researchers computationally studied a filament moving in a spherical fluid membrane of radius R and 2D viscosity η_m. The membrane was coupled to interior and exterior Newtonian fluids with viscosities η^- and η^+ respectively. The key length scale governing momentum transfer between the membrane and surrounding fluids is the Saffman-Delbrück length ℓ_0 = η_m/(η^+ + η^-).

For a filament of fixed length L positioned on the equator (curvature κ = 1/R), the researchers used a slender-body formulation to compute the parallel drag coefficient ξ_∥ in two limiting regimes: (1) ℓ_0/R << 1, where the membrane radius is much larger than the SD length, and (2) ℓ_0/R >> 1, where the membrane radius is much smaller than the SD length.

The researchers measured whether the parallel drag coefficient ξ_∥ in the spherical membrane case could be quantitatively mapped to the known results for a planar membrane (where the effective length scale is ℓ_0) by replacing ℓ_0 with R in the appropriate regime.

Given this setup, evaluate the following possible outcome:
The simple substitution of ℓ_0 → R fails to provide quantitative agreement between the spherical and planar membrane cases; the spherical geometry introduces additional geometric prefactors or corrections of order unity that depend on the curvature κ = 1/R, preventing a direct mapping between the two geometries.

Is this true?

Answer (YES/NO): NO